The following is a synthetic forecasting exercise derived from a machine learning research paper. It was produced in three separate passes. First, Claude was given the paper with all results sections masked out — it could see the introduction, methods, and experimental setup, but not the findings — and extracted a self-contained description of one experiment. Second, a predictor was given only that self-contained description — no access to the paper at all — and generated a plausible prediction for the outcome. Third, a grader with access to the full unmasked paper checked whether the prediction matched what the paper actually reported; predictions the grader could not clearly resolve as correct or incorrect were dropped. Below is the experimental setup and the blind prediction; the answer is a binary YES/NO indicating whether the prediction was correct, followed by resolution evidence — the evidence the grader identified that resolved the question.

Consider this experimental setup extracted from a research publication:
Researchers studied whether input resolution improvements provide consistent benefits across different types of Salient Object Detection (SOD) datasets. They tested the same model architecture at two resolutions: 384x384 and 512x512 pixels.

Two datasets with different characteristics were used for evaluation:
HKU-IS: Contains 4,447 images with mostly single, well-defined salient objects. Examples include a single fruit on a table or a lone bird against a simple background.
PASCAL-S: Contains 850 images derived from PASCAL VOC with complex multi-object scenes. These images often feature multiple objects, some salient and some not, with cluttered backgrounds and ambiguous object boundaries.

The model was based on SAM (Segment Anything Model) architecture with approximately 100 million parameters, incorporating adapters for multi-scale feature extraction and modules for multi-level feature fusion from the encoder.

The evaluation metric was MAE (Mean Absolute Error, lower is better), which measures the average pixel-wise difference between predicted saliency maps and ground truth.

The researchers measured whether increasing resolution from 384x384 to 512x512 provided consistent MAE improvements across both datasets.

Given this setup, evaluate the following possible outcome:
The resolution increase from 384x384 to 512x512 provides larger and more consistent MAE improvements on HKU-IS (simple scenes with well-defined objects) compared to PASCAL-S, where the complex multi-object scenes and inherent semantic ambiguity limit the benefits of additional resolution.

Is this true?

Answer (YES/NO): YES